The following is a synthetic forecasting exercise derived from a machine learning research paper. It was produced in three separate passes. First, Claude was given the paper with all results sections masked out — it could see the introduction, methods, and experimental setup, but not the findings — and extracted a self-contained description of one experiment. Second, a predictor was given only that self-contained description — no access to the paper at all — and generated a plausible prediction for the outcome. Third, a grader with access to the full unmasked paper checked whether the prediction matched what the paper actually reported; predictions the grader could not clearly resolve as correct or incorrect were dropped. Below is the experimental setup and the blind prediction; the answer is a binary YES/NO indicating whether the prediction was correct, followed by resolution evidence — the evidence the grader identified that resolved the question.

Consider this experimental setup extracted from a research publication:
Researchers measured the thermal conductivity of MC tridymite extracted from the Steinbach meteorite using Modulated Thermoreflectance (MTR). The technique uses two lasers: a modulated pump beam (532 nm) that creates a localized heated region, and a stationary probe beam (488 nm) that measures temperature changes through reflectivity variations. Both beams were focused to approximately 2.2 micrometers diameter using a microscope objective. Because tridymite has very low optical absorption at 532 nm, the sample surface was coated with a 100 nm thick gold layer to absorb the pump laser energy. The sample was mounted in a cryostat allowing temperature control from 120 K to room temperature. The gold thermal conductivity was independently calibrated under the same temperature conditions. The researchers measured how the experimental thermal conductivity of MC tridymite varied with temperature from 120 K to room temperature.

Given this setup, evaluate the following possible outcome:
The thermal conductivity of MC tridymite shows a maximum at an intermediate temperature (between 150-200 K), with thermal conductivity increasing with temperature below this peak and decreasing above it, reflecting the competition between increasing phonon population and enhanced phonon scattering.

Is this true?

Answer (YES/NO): NO